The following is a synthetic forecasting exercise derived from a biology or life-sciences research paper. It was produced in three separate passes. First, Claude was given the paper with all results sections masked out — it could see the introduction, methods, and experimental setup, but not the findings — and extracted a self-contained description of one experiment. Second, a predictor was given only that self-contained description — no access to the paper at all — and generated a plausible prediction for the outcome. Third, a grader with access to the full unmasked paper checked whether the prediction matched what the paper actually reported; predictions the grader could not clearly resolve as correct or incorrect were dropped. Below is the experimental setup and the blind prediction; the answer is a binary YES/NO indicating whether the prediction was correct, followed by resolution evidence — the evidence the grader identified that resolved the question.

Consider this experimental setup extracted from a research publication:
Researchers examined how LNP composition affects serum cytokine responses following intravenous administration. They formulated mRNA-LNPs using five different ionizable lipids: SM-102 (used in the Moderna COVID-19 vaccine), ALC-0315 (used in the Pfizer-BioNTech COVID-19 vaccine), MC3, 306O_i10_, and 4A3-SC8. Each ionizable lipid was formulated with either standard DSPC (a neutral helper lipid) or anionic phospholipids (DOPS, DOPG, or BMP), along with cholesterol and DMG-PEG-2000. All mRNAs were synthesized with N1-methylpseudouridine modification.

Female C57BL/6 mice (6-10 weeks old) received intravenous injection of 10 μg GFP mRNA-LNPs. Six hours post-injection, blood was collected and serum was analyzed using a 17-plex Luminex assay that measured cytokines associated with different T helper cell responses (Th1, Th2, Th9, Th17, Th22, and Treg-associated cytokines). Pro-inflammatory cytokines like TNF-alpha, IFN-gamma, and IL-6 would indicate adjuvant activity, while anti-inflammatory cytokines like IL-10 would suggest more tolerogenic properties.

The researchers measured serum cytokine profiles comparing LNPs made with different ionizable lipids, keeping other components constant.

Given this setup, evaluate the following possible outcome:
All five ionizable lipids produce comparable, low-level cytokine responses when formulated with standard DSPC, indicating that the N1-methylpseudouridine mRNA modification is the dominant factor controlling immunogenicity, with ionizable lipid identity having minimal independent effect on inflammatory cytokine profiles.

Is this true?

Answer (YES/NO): NO